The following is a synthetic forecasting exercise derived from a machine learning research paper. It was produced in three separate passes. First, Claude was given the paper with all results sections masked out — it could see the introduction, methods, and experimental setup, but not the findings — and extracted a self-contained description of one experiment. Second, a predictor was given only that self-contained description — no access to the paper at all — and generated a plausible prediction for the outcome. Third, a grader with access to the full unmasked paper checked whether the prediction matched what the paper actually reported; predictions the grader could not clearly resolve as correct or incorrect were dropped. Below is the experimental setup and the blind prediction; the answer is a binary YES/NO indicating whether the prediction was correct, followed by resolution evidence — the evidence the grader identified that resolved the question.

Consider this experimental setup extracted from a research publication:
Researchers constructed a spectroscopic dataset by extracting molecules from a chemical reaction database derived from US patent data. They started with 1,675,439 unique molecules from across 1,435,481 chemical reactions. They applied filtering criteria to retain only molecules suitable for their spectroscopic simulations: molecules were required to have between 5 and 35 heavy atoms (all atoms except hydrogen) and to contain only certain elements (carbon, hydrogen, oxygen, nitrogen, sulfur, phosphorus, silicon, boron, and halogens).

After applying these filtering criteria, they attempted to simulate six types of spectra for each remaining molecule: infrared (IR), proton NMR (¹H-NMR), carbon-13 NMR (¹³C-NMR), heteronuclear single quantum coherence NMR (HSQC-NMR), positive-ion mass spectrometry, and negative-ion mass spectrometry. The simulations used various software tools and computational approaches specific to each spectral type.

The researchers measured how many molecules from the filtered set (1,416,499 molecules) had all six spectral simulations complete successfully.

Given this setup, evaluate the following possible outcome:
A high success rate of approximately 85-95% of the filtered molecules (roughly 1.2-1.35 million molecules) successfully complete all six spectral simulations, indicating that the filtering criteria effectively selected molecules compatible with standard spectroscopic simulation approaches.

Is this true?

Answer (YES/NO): NO